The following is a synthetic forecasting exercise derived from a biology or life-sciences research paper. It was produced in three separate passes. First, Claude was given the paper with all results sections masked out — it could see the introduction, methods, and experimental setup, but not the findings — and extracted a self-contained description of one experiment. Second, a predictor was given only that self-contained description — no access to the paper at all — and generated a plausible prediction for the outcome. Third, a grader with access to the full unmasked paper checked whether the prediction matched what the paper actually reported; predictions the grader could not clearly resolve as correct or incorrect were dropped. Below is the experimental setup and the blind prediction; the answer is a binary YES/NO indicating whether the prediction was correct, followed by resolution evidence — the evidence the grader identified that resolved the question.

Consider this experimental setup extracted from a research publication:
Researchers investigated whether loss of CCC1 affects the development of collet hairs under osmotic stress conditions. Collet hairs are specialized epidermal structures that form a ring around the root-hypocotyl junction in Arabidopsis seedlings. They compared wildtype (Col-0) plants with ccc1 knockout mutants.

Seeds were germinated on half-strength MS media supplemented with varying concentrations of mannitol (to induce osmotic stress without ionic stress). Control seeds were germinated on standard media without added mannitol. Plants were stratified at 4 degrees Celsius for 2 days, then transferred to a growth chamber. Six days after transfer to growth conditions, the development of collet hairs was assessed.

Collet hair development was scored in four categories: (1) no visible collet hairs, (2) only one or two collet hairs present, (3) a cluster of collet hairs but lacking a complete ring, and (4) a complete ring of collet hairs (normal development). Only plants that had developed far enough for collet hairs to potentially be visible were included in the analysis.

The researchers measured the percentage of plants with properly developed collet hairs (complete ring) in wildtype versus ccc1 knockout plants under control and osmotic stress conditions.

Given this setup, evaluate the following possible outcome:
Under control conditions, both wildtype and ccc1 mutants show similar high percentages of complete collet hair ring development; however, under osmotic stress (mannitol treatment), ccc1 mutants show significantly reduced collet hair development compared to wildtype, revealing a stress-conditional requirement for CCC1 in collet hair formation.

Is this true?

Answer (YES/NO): NO